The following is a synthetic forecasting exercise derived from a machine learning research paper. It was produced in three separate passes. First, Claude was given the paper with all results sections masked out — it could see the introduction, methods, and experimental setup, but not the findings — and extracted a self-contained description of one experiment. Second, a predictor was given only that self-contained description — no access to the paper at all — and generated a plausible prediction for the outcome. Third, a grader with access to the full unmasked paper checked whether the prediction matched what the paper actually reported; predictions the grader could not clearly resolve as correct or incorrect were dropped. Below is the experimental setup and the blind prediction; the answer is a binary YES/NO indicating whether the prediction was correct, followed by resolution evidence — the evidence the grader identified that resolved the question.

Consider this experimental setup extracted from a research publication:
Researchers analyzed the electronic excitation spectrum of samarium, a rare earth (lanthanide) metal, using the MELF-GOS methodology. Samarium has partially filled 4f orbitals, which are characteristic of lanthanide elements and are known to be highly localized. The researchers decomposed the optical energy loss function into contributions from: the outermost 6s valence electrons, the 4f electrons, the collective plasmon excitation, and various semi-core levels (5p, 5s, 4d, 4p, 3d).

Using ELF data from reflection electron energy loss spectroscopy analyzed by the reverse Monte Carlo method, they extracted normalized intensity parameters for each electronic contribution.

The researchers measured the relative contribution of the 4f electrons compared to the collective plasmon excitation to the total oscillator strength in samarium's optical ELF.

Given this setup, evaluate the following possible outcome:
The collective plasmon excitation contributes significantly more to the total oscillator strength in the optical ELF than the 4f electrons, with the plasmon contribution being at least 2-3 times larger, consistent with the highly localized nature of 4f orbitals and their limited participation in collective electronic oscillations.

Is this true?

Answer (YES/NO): NO